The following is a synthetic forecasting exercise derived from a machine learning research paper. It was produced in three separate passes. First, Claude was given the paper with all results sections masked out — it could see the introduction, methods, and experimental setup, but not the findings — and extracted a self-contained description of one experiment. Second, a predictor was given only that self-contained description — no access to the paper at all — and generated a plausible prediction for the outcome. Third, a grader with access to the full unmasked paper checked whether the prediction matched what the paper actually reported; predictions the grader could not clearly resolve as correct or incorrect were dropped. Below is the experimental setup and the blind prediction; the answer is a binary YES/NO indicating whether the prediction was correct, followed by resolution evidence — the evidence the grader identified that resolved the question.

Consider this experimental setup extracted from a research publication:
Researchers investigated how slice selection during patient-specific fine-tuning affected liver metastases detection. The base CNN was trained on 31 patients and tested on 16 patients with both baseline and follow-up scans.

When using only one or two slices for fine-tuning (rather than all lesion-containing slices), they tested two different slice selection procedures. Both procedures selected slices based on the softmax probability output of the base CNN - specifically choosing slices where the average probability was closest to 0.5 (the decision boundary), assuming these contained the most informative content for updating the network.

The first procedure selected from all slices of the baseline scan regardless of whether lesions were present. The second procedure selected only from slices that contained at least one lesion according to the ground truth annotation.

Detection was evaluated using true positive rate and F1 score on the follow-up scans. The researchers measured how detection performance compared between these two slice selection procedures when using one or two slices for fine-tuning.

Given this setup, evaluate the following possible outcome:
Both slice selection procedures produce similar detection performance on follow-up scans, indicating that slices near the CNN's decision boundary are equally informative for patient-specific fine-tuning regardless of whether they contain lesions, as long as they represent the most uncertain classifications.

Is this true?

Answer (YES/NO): NO